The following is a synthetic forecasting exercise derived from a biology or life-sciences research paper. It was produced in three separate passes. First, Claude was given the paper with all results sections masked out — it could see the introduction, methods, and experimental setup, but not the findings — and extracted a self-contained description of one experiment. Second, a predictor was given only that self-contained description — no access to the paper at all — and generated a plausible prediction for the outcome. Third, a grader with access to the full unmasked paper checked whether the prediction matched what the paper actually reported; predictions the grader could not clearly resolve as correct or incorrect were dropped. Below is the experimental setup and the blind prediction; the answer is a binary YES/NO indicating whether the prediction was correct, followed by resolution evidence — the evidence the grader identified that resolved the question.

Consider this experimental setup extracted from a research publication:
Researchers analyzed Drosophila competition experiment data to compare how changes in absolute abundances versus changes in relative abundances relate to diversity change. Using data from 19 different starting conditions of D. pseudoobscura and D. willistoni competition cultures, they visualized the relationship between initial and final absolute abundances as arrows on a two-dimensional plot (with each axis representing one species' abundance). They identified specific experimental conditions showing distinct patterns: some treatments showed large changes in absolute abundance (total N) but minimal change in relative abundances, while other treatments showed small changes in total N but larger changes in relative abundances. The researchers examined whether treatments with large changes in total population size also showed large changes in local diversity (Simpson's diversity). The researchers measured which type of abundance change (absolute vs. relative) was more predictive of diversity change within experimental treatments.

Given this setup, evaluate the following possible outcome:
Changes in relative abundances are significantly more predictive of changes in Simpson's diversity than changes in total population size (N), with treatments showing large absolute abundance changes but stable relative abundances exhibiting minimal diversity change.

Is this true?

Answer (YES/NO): YES